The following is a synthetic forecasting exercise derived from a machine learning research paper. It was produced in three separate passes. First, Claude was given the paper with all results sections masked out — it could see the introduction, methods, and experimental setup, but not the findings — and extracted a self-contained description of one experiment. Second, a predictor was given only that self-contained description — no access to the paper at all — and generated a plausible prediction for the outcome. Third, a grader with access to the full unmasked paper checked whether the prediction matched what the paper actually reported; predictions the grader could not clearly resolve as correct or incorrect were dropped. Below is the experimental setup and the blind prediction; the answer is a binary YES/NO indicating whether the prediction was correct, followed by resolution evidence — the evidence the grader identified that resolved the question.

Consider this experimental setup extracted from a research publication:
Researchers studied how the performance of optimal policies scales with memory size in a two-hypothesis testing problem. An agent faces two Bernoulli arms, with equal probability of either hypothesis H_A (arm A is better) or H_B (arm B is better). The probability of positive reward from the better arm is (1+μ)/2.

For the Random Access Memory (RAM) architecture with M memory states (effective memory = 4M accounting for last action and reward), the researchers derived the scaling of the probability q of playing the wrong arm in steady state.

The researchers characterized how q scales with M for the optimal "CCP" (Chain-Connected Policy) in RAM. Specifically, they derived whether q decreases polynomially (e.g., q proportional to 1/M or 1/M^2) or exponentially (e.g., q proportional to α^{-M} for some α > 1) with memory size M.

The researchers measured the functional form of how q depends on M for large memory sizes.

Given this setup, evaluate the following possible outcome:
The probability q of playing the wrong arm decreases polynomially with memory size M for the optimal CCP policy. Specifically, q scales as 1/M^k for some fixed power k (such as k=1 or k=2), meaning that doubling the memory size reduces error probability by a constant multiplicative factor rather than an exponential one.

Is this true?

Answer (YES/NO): NO